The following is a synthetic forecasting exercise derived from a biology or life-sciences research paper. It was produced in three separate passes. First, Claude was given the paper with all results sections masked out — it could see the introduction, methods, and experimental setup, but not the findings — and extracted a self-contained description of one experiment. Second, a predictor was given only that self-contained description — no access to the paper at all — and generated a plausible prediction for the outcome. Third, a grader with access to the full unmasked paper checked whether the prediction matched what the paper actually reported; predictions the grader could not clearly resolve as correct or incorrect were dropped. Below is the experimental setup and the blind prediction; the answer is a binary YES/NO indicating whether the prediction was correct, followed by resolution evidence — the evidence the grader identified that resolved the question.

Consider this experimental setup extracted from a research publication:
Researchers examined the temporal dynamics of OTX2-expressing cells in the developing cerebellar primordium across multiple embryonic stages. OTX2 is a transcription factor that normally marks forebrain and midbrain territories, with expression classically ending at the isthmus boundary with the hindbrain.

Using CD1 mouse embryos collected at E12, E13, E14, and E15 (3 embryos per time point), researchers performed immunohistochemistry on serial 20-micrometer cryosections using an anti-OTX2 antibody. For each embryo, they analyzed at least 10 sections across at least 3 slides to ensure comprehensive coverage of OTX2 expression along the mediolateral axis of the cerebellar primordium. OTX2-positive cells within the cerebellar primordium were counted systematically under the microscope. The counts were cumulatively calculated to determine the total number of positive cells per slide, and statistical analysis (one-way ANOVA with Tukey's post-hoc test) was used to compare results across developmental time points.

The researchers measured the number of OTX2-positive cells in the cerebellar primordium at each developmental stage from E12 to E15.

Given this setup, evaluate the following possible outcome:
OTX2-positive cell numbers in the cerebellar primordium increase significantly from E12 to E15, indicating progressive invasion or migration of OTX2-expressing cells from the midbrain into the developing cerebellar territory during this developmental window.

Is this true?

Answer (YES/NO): YES